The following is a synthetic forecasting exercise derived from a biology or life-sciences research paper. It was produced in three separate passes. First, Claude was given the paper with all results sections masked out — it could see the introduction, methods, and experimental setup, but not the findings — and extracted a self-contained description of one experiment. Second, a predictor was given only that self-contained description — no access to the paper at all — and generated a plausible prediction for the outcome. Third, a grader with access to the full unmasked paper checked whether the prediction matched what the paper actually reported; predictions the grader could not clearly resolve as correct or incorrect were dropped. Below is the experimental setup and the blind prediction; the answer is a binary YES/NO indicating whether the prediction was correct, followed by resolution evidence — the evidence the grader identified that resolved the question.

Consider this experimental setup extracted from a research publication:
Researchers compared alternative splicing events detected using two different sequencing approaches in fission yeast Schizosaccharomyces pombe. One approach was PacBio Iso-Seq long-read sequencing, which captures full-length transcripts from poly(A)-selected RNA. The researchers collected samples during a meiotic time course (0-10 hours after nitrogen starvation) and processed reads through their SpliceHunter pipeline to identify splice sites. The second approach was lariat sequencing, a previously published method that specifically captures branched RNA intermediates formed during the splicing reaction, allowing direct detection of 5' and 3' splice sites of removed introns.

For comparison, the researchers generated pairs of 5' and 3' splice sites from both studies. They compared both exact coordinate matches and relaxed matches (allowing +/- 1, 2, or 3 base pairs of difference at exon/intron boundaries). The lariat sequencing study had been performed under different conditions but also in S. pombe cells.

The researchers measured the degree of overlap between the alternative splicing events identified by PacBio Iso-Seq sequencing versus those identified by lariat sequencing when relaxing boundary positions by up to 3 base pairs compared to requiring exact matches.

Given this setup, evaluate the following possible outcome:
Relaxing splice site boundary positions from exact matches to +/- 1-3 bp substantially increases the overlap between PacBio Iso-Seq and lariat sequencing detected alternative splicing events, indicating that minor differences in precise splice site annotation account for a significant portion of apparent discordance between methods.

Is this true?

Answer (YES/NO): NO